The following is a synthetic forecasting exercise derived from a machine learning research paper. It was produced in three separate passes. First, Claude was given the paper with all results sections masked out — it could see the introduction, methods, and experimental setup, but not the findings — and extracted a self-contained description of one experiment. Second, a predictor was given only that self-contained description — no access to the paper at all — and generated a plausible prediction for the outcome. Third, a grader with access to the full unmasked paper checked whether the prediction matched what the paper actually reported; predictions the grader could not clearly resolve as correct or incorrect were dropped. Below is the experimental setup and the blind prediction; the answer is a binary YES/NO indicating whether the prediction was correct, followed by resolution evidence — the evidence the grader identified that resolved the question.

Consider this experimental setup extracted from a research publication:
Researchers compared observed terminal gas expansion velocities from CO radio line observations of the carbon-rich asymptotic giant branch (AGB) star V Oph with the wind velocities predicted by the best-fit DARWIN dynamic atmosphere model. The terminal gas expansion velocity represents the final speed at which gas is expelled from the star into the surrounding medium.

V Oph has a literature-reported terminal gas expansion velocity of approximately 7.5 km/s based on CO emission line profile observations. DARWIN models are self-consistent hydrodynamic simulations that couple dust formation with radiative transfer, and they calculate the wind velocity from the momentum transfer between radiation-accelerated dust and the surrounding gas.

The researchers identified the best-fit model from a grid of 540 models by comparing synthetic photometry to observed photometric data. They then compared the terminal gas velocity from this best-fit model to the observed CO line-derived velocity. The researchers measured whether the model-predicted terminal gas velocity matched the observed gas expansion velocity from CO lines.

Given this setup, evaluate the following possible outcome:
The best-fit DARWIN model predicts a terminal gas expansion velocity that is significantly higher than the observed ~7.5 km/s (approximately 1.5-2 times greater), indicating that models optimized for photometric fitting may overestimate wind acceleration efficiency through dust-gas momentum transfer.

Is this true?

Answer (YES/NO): NO